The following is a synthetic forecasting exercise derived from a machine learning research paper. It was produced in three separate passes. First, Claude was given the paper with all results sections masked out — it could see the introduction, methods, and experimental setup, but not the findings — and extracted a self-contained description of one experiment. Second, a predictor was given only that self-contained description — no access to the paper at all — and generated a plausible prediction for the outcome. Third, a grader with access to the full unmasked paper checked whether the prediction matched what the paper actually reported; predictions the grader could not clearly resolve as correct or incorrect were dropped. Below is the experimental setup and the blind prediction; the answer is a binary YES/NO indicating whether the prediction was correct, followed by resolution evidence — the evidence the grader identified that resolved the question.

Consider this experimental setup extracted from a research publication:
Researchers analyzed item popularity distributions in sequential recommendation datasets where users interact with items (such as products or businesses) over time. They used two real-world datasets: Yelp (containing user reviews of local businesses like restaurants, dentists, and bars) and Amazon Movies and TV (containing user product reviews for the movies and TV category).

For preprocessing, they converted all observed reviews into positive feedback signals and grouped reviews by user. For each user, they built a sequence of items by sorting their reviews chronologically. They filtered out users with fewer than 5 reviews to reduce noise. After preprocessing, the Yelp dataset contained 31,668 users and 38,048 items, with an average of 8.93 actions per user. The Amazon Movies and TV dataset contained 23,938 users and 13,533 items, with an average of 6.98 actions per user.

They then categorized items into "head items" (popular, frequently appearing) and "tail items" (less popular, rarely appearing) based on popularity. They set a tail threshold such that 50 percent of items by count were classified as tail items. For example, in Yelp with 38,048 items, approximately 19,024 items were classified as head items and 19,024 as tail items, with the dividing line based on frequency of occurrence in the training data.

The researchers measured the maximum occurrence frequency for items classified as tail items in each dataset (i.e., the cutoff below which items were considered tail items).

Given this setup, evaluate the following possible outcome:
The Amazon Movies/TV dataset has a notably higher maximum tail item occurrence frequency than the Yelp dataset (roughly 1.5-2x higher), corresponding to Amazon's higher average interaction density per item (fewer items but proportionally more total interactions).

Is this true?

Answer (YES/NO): NO